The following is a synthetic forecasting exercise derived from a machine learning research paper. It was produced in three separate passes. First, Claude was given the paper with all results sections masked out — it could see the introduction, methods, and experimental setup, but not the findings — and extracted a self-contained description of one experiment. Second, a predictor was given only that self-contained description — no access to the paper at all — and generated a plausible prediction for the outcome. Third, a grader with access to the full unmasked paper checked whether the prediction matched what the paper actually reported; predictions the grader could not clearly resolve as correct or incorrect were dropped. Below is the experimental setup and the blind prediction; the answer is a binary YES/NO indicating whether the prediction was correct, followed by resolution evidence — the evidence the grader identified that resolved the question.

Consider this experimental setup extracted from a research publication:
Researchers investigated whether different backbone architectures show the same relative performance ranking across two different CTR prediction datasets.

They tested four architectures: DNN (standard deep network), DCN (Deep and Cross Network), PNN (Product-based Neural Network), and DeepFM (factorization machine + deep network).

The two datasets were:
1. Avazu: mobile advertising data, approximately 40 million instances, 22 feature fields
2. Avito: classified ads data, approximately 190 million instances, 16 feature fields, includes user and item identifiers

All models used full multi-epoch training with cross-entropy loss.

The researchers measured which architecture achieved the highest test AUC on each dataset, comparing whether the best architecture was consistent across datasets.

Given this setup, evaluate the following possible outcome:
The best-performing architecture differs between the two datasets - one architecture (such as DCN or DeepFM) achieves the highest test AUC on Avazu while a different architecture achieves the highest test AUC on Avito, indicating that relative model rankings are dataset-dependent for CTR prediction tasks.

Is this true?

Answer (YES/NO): YES